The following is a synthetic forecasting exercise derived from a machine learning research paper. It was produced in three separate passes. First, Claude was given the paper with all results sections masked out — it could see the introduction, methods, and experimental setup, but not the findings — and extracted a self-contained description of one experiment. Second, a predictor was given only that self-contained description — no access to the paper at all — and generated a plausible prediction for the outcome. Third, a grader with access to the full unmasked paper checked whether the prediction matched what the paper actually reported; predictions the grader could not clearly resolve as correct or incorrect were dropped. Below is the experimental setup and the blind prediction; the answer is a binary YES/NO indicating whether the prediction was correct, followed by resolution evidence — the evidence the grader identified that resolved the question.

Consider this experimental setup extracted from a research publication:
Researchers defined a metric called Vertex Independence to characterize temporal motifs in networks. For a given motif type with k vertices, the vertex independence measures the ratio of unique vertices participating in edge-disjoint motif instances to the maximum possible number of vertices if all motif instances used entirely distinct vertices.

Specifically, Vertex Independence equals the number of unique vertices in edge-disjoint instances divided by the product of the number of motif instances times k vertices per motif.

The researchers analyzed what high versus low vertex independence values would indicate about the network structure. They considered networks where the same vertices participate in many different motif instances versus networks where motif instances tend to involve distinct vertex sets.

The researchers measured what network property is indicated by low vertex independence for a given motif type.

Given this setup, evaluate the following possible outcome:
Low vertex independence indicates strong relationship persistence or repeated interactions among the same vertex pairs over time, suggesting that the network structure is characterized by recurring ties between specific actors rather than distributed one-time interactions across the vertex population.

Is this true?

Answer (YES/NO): NO